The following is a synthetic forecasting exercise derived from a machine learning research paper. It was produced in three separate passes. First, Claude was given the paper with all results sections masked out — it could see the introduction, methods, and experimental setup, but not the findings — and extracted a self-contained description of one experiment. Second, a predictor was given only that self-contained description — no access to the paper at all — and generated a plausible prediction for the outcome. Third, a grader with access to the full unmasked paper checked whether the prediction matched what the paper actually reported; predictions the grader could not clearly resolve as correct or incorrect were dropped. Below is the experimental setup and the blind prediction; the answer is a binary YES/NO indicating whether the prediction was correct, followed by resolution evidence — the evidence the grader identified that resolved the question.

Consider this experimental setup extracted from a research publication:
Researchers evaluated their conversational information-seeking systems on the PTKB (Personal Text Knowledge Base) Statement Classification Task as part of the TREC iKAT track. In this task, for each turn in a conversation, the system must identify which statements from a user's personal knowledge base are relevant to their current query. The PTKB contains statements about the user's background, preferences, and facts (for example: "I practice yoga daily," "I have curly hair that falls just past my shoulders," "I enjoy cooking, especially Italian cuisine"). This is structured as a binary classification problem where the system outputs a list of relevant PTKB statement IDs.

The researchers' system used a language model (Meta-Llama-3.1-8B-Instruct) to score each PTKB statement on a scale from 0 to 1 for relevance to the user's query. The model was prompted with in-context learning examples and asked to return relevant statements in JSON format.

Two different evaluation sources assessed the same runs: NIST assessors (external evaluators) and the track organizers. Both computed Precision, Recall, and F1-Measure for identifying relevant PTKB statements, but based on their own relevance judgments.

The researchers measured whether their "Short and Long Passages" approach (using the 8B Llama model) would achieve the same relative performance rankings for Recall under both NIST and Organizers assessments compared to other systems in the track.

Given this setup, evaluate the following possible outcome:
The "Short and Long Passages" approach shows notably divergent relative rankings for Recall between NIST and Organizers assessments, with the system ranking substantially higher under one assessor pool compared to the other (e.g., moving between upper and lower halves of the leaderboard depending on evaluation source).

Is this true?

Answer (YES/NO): NO